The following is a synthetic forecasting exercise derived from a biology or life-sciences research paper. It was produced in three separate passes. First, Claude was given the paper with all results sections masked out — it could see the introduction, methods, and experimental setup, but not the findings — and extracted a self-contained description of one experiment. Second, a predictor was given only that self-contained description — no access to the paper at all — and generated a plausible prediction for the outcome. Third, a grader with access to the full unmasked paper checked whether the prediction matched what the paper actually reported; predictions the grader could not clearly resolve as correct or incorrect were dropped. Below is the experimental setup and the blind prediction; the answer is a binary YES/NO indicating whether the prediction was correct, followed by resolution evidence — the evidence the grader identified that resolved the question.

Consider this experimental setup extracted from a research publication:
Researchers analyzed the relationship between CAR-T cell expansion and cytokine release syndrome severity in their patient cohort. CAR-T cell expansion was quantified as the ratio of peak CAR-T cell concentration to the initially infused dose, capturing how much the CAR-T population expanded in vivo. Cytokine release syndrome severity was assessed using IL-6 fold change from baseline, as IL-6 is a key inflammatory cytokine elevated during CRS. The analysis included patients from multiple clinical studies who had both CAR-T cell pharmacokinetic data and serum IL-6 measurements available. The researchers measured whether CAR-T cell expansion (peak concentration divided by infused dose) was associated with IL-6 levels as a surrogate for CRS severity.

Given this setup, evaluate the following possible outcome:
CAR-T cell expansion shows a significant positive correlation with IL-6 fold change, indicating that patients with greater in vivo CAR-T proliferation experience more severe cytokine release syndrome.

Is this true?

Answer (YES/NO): NO